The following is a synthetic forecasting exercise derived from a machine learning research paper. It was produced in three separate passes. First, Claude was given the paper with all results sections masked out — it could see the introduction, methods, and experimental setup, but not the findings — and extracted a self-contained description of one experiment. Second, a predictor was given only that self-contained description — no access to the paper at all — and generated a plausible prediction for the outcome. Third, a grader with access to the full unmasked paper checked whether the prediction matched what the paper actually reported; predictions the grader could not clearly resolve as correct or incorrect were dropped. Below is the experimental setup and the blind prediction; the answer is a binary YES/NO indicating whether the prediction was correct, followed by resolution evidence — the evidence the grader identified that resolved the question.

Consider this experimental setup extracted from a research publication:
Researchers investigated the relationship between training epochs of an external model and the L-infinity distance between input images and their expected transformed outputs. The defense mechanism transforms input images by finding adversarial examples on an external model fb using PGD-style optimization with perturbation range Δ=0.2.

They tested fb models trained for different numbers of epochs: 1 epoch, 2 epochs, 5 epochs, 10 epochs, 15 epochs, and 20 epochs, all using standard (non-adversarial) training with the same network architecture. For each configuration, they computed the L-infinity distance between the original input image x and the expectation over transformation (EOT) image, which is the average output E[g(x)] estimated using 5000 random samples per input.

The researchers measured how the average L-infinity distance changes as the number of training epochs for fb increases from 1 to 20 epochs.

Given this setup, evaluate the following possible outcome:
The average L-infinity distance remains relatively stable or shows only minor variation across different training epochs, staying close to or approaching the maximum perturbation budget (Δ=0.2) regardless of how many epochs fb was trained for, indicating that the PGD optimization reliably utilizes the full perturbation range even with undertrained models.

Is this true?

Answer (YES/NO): NO